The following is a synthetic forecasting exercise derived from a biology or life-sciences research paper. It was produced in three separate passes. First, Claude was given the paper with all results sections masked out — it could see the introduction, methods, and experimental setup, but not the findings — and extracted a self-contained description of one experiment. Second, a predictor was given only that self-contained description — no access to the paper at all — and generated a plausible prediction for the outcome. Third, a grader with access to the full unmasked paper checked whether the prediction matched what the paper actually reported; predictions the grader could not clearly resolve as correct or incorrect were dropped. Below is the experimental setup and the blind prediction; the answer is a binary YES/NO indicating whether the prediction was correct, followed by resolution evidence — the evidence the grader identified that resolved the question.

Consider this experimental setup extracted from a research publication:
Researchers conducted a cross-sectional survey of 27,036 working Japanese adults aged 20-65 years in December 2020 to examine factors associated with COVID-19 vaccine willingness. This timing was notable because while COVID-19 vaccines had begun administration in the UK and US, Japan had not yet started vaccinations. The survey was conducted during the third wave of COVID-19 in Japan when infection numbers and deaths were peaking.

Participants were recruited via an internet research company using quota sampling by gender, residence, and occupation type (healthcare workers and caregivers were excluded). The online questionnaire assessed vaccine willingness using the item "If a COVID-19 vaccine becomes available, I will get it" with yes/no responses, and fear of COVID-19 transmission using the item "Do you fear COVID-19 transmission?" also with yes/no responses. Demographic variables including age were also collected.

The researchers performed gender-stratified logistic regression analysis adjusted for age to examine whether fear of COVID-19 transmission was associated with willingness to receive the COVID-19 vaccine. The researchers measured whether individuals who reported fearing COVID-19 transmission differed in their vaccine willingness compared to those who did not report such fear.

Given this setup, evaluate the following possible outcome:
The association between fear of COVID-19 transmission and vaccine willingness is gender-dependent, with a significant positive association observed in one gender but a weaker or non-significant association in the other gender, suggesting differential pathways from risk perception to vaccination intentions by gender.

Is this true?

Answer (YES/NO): NO